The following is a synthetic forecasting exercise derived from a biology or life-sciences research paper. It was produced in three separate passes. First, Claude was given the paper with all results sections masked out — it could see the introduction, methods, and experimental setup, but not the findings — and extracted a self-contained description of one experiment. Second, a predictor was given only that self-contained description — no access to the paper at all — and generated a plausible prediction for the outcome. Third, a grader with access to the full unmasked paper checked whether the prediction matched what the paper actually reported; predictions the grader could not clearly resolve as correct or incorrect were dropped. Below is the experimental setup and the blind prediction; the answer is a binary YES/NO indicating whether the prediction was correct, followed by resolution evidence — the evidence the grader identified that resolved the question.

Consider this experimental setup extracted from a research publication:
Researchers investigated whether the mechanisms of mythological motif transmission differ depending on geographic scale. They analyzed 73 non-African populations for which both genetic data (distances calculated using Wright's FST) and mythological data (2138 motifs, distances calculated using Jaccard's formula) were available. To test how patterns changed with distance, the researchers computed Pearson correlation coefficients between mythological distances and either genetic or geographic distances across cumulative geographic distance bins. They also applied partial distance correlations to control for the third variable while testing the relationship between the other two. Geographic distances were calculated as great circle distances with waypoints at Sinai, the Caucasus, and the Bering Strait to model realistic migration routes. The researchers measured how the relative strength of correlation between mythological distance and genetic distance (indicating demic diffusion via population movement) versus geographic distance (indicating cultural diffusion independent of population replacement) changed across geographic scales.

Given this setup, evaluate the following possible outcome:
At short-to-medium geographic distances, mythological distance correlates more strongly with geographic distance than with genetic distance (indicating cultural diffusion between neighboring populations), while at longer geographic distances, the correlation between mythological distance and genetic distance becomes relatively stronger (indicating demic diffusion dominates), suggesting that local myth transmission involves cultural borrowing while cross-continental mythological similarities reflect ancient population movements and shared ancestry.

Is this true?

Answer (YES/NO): NO